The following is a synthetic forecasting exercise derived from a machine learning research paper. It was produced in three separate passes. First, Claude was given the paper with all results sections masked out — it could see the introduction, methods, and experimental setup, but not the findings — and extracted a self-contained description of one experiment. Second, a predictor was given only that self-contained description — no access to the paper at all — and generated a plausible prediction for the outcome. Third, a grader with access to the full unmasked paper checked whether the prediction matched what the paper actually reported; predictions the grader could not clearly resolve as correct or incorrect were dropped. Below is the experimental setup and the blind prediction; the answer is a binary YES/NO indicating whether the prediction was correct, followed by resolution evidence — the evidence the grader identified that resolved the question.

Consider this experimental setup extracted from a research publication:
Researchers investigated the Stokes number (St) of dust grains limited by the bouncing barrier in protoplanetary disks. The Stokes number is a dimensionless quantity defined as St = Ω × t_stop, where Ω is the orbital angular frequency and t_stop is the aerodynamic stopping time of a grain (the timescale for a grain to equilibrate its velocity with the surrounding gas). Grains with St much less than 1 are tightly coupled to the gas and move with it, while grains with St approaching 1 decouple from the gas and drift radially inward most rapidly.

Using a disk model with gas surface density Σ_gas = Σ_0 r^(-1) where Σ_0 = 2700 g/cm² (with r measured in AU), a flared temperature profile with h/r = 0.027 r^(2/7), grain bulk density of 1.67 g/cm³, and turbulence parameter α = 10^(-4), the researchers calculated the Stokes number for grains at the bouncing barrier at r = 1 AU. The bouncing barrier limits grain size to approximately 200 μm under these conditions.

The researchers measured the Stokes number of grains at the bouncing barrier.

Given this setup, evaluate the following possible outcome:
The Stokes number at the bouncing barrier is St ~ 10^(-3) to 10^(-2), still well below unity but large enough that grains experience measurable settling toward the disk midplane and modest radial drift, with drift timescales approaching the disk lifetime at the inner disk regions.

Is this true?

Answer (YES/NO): NO